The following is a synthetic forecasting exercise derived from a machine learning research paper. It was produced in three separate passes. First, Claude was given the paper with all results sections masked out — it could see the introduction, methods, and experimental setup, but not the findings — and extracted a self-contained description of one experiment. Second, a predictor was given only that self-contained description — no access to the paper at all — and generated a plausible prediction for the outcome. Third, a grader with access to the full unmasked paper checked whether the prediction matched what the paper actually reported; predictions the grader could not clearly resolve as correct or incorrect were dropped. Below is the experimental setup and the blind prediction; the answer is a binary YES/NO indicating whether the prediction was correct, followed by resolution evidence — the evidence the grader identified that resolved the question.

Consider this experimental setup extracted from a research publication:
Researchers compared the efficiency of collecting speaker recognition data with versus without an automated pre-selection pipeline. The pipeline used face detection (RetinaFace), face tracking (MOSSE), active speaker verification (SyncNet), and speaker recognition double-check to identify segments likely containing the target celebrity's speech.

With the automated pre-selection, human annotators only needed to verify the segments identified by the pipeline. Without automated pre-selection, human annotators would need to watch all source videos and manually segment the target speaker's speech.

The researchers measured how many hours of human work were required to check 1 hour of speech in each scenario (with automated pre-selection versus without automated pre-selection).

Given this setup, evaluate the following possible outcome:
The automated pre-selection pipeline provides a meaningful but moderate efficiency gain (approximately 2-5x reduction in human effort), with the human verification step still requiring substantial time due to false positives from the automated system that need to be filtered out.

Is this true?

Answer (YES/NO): YES